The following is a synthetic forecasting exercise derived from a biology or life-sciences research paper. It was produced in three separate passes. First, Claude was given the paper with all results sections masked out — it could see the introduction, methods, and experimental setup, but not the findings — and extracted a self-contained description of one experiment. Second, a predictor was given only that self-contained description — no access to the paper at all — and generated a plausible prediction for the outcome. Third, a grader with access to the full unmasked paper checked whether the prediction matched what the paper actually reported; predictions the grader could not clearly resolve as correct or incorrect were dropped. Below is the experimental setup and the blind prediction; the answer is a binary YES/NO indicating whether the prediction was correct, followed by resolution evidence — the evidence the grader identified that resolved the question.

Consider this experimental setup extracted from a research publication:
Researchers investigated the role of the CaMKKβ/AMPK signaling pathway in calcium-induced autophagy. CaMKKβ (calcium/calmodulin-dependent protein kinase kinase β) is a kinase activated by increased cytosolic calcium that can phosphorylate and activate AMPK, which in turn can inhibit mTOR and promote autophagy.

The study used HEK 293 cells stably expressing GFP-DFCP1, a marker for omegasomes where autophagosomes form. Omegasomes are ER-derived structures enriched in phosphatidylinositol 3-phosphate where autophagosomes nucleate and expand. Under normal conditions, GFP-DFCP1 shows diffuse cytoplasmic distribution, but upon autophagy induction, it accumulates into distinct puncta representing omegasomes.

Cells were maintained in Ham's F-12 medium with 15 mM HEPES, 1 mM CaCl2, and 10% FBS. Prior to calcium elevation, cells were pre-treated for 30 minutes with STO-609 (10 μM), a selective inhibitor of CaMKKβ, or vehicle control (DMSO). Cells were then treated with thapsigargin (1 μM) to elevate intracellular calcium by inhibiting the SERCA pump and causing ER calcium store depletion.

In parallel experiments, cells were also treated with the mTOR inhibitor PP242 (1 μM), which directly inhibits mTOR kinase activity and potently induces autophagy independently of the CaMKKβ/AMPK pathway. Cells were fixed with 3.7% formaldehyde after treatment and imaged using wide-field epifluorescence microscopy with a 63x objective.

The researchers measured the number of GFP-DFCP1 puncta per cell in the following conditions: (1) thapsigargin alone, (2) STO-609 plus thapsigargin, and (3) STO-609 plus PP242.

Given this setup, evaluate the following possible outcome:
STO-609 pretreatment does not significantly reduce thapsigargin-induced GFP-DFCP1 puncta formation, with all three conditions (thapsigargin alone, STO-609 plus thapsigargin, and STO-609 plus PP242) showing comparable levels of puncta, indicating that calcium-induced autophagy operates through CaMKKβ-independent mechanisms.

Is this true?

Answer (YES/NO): YES